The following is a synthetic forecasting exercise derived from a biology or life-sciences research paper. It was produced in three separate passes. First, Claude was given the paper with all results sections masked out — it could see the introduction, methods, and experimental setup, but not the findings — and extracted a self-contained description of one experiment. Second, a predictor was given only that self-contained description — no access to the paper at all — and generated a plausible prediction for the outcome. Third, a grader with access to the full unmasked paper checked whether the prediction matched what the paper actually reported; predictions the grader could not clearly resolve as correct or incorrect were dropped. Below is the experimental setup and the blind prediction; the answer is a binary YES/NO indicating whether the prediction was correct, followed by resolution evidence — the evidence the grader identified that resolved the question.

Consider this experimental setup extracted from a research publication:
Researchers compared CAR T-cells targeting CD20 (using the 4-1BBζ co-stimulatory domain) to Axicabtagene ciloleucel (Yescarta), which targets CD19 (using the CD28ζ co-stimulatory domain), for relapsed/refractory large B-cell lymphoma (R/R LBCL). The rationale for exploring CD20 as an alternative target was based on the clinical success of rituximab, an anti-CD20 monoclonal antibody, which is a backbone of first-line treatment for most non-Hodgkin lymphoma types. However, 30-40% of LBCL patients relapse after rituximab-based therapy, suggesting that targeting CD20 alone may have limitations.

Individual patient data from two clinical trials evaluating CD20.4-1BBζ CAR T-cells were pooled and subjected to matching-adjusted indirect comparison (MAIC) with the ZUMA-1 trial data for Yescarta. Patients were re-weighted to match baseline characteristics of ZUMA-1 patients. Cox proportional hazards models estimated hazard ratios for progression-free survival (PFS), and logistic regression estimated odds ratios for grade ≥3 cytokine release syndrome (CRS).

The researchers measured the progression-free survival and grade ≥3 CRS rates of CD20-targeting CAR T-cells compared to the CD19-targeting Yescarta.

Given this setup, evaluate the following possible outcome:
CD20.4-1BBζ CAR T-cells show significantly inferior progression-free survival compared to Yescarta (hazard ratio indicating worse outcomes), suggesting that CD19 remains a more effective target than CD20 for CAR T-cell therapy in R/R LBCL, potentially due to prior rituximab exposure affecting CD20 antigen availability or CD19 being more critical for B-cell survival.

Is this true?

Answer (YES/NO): NO